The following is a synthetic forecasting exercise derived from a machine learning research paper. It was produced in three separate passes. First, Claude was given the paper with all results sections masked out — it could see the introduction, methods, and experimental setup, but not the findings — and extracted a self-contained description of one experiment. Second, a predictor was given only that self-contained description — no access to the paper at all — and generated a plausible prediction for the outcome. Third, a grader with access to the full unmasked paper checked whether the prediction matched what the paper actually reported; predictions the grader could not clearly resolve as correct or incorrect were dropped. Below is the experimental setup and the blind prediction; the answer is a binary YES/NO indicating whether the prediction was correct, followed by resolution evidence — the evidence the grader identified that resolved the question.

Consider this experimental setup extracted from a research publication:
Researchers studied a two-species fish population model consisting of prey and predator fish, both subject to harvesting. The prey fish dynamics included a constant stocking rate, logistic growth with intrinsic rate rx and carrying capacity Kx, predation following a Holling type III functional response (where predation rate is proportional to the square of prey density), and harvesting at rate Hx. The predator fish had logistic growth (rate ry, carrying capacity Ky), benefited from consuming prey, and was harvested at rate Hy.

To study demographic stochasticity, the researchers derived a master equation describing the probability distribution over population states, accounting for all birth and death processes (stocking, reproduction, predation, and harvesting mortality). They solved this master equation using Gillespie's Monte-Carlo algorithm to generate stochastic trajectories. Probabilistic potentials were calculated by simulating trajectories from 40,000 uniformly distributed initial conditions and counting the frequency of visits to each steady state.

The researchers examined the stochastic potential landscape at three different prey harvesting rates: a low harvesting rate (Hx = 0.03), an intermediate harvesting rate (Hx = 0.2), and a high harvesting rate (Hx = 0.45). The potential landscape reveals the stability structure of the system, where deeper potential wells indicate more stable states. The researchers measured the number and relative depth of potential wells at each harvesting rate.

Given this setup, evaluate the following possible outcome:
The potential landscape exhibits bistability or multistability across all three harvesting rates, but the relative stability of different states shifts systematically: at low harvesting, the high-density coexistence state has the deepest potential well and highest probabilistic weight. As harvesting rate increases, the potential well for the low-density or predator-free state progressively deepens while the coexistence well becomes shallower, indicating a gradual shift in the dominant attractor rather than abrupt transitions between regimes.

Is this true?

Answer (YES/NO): NO